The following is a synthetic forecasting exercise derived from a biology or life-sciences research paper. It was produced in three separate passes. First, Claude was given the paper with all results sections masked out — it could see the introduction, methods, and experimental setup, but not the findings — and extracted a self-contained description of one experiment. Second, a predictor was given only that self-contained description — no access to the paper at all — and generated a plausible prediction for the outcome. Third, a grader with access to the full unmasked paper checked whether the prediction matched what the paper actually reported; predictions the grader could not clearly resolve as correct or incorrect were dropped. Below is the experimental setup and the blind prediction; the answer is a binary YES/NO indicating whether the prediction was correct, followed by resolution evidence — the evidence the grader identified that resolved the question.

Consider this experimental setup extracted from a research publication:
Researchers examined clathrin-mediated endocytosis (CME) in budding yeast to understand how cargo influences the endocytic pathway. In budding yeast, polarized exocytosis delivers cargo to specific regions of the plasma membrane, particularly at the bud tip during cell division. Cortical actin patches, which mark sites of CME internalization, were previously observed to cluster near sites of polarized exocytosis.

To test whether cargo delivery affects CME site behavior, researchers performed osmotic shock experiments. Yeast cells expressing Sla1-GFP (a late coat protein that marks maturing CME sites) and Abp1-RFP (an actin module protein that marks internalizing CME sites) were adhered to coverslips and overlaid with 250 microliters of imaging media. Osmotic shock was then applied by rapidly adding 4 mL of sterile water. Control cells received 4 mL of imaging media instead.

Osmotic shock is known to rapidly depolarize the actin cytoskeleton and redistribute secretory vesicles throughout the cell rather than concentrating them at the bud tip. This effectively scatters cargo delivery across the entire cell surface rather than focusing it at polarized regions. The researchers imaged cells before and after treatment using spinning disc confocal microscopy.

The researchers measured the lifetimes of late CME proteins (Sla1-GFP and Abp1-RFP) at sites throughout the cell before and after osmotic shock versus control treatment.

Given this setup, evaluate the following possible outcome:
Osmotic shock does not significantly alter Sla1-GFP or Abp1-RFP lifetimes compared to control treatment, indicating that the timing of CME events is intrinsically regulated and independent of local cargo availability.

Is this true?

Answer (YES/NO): NO